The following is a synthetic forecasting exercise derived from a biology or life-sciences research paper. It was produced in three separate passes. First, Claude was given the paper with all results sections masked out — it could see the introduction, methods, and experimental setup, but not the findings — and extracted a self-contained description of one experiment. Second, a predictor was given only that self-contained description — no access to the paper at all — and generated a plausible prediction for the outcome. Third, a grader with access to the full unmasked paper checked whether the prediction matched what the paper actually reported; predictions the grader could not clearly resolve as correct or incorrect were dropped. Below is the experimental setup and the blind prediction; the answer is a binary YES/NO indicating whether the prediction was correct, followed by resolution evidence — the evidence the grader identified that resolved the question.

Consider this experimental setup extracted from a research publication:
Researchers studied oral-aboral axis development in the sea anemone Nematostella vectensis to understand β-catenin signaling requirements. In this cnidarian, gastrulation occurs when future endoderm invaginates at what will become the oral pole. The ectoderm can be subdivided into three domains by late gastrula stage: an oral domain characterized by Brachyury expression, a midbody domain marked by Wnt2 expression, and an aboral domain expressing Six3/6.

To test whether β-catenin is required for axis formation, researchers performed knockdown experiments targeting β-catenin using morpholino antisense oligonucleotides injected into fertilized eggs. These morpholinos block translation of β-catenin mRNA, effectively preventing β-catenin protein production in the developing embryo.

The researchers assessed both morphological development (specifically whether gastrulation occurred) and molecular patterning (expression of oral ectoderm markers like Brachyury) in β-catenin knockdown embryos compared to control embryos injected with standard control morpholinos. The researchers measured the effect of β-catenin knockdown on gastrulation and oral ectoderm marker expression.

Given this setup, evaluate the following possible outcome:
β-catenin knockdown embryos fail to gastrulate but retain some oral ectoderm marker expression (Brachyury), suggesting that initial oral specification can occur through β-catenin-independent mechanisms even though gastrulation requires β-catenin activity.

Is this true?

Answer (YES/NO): NO